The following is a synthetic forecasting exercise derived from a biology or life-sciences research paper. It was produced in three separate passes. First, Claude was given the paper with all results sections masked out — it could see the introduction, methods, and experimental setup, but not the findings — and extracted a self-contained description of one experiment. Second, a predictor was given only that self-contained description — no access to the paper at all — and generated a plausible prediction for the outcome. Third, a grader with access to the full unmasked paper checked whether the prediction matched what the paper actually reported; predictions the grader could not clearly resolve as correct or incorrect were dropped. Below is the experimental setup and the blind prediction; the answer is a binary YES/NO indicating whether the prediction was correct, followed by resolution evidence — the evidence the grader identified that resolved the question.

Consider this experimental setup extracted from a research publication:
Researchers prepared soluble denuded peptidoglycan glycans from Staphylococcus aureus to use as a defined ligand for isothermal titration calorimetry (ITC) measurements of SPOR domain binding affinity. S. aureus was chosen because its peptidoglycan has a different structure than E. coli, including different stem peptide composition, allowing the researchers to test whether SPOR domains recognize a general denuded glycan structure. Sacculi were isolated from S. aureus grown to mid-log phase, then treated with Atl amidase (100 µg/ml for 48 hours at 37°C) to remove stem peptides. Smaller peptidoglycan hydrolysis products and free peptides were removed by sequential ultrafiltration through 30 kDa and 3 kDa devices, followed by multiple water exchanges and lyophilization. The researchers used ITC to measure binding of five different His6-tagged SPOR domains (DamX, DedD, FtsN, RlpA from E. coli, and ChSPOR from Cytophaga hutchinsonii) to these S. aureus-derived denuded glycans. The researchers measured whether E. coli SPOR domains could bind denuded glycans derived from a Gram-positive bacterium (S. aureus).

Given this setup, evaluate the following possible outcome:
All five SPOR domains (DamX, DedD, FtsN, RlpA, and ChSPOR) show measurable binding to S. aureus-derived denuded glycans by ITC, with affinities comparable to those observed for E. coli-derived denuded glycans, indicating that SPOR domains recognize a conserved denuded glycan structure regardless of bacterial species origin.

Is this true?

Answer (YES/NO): YES